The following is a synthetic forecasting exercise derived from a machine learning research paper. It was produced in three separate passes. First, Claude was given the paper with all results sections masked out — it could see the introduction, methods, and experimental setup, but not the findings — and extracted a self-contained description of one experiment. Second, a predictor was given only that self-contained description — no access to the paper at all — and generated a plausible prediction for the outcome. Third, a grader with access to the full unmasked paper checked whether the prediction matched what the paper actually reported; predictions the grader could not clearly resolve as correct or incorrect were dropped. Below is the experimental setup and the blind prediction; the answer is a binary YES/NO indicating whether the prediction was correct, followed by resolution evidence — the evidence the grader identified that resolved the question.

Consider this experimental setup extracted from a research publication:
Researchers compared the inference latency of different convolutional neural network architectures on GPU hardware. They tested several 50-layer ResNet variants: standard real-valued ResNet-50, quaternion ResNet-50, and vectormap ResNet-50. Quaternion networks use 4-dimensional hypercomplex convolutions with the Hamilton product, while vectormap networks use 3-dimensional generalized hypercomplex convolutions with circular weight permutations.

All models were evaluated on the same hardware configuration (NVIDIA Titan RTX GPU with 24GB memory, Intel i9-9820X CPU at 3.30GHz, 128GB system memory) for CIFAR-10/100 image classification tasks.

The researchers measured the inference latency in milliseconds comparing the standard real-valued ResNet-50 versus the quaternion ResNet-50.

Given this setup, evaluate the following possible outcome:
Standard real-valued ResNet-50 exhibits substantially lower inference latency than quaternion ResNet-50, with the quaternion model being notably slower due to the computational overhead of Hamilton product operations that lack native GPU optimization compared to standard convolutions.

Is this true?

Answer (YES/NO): YES